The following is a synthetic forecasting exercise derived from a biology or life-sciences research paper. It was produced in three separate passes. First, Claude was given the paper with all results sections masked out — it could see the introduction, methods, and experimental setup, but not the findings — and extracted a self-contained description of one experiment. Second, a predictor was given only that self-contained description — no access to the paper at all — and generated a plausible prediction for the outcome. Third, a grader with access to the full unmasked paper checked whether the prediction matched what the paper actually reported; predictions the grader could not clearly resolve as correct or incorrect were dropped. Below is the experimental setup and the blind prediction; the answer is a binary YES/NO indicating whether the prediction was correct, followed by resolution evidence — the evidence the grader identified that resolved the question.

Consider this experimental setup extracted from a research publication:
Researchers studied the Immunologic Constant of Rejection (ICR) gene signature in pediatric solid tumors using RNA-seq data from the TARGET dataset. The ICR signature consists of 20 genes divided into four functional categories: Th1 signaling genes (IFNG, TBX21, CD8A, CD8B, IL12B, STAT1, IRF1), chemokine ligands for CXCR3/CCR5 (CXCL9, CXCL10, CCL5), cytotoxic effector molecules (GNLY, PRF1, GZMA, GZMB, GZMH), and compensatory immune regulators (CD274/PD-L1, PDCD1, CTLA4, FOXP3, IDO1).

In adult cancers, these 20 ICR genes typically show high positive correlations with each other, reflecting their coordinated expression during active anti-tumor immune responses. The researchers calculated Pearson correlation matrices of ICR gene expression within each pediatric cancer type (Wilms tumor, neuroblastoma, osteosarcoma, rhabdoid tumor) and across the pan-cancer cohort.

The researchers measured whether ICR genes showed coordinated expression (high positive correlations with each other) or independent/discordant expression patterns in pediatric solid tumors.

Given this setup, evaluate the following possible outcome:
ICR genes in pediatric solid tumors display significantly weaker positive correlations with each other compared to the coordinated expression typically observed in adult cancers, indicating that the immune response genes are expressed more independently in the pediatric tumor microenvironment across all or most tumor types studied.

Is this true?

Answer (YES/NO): NO